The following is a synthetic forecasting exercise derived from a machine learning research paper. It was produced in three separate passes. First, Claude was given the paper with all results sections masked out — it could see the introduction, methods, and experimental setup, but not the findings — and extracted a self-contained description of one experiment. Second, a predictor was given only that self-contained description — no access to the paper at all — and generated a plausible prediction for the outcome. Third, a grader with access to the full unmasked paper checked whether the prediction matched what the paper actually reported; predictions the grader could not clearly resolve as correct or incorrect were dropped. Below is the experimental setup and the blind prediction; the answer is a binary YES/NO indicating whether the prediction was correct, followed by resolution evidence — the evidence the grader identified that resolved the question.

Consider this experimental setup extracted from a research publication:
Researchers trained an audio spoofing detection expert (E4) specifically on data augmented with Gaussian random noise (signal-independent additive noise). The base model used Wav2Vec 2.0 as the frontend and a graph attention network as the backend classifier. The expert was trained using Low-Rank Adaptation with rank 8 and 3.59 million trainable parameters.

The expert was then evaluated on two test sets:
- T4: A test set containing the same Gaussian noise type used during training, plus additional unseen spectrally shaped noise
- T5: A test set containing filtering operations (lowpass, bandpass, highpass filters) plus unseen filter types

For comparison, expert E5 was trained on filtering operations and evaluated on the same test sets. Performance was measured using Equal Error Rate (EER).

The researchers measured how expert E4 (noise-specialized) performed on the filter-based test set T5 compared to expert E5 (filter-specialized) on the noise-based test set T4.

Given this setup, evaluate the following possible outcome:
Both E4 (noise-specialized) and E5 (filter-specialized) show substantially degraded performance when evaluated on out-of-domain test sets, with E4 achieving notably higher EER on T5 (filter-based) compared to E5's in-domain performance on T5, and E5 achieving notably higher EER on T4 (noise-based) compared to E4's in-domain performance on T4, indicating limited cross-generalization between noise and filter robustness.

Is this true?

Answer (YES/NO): NO